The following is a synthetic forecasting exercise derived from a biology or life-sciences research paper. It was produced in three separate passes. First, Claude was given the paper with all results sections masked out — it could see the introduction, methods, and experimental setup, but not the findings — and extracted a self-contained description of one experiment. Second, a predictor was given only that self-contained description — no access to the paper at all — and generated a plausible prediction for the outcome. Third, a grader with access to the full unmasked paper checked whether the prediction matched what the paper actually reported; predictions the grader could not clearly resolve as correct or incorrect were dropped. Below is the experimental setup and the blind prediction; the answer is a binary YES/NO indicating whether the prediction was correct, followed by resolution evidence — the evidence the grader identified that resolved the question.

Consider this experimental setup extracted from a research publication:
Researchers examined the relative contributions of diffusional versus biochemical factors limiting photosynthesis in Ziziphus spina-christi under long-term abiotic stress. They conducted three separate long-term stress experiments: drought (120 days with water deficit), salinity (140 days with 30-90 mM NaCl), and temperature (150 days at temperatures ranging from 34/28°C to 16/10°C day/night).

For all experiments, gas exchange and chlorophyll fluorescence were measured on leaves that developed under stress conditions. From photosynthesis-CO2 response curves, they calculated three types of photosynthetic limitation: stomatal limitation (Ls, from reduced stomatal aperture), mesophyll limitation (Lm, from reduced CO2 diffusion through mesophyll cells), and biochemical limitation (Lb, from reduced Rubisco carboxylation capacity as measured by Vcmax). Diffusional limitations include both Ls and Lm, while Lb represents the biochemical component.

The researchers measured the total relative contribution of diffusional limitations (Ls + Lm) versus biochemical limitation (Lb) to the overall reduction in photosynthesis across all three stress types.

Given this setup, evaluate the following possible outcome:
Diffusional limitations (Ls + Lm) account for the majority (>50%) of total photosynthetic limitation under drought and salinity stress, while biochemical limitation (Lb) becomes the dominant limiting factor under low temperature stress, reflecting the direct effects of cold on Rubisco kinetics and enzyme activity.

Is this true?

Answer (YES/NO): NO